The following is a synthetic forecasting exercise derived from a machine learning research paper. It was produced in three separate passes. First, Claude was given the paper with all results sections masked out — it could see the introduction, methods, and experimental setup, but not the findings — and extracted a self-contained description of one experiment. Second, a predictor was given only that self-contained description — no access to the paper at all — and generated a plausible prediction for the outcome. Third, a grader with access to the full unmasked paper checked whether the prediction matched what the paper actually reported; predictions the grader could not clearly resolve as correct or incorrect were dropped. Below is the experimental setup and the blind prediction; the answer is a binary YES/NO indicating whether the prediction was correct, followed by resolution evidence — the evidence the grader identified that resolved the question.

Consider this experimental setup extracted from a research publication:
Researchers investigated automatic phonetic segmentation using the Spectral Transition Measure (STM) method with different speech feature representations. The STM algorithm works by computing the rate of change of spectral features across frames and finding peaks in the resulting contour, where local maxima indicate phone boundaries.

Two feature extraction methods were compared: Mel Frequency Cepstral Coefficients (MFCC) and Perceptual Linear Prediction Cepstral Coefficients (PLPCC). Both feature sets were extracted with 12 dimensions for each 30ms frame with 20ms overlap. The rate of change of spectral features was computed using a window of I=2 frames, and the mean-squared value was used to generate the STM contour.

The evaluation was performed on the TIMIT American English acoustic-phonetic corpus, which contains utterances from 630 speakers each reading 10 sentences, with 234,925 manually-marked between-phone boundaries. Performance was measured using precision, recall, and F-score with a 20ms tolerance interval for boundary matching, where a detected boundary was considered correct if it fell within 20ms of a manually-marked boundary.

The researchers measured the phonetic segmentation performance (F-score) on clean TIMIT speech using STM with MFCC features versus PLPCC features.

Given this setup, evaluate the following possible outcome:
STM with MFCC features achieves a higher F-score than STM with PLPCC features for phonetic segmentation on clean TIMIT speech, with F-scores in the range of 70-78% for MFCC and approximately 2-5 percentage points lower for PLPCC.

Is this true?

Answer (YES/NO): NO